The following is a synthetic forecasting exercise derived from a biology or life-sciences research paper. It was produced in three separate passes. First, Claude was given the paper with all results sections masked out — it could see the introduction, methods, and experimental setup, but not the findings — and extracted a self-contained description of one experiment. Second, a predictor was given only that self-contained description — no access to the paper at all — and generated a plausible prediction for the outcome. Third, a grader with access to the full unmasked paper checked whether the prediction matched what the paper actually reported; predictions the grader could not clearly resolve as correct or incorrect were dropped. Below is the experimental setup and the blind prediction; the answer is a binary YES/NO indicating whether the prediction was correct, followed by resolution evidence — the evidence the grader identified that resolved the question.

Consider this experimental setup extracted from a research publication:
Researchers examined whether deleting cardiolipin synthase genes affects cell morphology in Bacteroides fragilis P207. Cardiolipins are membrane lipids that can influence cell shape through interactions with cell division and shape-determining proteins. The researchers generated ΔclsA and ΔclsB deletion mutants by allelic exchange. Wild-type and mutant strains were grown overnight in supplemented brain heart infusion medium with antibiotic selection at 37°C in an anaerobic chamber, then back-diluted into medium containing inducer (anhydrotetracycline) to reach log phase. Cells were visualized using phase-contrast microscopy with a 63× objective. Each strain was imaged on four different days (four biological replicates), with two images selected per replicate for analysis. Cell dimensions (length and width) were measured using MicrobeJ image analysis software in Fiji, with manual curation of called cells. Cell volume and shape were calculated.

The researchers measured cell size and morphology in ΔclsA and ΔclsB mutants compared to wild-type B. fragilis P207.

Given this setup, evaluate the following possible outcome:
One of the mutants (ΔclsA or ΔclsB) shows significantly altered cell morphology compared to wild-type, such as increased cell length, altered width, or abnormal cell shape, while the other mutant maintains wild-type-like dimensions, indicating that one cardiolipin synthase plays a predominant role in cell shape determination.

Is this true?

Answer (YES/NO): NO